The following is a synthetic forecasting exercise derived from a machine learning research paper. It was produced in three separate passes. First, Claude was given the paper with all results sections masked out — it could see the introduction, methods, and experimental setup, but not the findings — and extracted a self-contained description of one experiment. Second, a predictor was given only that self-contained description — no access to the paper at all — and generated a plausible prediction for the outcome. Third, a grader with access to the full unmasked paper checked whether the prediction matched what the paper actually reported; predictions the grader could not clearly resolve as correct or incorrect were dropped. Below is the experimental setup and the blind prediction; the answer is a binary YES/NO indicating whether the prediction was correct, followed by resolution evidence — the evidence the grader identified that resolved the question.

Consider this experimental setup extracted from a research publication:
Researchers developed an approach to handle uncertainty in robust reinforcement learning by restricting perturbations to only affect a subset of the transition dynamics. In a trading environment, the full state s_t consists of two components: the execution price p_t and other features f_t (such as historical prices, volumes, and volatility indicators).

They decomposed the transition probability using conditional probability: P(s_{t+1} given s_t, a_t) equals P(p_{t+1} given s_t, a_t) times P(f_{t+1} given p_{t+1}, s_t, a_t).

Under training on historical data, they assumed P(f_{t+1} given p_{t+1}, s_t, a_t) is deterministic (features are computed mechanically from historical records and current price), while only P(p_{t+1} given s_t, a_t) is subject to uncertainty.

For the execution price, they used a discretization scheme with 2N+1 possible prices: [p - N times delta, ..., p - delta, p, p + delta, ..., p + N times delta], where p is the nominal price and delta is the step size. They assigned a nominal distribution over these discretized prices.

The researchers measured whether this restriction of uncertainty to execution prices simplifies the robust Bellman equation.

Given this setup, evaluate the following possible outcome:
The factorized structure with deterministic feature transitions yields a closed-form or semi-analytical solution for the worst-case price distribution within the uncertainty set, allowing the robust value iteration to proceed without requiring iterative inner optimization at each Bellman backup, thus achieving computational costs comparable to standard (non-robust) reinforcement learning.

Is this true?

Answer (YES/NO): NO